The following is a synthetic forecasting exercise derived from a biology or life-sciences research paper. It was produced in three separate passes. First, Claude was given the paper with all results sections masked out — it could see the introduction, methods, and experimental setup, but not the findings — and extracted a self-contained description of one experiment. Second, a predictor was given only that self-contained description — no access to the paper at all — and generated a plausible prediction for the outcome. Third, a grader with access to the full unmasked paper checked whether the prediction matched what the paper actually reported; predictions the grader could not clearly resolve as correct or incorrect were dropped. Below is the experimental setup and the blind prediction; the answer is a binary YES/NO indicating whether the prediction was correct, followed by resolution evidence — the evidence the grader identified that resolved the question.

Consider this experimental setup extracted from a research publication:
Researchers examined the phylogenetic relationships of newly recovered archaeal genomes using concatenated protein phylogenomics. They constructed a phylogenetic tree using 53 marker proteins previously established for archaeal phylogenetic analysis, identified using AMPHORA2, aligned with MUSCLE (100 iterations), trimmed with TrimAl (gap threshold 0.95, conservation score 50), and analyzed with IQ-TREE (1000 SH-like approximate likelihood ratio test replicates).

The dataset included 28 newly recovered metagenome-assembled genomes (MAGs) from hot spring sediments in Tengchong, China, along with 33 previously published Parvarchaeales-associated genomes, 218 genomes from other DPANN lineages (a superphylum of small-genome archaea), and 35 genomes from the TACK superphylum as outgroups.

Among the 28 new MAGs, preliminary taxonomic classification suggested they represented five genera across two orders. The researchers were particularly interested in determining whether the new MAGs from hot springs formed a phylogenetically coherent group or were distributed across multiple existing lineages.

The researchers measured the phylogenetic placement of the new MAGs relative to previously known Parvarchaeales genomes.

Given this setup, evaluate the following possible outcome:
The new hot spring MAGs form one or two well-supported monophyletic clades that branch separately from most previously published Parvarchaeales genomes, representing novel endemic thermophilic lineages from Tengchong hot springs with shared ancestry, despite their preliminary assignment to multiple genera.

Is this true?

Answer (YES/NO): NO